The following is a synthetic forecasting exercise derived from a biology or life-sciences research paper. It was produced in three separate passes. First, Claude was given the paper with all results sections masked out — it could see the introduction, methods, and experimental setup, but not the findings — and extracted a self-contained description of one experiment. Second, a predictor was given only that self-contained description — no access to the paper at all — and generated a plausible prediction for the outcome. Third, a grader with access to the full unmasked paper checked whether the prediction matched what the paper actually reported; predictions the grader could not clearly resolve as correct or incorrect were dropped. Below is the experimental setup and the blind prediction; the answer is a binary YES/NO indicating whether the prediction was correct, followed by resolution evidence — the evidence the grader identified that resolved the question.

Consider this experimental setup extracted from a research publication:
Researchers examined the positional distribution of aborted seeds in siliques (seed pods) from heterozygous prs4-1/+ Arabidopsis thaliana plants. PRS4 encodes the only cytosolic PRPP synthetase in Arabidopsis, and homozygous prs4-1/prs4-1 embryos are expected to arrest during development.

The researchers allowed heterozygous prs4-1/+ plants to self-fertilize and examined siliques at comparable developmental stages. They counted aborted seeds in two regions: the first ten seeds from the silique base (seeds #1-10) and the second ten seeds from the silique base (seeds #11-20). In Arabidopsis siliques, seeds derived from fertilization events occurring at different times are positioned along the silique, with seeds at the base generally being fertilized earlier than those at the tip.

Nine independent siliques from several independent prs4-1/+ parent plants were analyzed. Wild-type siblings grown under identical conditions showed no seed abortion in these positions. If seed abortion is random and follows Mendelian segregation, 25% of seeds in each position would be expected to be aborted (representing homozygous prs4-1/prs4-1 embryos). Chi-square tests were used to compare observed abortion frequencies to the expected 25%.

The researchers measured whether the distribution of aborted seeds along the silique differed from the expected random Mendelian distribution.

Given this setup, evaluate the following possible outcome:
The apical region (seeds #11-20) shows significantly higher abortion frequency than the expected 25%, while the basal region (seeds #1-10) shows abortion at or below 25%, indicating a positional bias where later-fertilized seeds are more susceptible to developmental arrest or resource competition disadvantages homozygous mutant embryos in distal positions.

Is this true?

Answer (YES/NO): NO